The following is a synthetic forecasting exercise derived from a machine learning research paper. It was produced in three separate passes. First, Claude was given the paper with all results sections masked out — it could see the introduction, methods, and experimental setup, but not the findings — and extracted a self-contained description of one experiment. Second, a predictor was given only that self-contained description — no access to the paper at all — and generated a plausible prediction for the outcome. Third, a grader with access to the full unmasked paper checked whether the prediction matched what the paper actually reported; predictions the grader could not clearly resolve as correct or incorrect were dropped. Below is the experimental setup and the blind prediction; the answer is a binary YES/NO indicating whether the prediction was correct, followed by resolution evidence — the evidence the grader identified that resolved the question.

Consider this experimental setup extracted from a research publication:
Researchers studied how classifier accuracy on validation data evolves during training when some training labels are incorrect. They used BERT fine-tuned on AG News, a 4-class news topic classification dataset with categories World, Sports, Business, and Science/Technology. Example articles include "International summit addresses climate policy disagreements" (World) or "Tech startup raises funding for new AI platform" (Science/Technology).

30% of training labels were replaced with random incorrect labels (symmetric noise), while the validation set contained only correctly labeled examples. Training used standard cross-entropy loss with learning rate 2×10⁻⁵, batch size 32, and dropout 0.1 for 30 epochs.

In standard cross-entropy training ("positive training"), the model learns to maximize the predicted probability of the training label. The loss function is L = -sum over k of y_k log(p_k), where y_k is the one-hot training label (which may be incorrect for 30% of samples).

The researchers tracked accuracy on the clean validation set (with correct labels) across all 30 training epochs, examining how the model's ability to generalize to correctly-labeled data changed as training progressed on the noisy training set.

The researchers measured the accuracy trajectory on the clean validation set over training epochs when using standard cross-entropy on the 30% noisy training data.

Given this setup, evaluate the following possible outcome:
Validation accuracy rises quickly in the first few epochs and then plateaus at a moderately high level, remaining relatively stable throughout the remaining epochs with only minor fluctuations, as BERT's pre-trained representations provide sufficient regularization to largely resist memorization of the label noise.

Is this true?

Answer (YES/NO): NO